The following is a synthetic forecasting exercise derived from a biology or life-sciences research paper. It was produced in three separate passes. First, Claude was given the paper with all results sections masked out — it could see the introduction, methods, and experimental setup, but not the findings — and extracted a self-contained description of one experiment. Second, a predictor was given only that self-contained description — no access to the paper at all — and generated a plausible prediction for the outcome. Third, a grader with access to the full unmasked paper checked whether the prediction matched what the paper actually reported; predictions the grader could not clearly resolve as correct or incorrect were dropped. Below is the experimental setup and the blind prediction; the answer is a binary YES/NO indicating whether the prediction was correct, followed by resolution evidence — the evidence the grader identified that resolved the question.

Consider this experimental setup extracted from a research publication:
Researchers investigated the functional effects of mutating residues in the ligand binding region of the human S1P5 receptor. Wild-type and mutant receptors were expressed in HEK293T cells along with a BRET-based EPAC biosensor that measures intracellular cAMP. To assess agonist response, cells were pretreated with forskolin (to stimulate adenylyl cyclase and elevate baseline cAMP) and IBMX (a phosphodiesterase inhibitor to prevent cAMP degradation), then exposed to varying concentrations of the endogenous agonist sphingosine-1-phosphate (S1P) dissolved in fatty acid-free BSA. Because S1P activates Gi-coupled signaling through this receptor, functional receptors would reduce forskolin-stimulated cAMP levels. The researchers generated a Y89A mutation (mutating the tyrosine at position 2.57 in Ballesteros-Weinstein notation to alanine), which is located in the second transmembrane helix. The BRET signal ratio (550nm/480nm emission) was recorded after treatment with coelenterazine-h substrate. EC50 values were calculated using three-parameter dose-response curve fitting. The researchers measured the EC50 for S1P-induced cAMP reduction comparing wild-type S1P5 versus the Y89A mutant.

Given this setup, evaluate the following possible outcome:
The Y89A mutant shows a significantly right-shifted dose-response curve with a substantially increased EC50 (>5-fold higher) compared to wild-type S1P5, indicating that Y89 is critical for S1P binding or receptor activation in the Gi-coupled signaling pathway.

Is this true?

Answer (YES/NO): NO